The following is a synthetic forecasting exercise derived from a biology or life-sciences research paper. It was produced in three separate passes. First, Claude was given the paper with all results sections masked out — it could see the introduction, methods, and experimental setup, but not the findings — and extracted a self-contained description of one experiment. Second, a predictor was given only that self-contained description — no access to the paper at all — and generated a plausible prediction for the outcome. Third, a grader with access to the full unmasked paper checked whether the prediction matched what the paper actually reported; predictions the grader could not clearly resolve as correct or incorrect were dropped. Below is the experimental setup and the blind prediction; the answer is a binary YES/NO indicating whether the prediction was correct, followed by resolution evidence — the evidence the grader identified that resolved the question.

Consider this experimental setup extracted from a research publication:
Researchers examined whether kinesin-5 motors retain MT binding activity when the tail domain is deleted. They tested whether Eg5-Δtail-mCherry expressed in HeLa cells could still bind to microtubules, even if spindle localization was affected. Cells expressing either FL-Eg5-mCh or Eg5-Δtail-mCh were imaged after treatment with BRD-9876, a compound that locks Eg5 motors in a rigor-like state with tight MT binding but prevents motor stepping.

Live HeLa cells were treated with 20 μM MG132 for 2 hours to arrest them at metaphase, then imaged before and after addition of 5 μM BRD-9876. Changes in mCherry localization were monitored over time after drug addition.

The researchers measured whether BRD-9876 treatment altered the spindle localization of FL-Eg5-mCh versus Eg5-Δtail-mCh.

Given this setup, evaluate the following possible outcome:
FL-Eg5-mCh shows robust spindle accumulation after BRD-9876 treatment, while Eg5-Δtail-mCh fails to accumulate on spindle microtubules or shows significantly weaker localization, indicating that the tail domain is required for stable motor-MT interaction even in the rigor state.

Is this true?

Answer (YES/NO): NO